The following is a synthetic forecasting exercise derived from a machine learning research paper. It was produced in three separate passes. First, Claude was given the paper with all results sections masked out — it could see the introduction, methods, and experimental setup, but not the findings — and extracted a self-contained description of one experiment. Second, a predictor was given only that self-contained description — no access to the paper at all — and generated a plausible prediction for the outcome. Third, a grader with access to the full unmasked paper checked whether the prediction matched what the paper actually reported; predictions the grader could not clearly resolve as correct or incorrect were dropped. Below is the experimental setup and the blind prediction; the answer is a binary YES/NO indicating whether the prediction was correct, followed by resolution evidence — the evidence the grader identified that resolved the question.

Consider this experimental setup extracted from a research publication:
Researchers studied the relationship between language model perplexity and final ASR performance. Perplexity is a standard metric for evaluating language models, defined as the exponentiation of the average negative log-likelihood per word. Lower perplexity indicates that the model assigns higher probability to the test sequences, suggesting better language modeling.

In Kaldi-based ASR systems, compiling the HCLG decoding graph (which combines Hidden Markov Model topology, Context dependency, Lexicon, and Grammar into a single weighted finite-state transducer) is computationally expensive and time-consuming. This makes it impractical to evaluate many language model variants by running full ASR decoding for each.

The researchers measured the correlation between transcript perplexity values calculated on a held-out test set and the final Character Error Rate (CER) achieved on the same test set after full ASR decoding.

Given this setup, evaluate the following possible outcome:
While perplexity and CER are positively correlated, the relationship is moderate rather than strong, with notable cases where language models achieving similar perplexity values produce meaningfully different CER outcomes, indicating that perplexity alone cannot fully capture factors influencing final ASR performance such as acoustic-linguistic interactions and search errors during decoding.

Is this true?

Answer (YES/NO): NO